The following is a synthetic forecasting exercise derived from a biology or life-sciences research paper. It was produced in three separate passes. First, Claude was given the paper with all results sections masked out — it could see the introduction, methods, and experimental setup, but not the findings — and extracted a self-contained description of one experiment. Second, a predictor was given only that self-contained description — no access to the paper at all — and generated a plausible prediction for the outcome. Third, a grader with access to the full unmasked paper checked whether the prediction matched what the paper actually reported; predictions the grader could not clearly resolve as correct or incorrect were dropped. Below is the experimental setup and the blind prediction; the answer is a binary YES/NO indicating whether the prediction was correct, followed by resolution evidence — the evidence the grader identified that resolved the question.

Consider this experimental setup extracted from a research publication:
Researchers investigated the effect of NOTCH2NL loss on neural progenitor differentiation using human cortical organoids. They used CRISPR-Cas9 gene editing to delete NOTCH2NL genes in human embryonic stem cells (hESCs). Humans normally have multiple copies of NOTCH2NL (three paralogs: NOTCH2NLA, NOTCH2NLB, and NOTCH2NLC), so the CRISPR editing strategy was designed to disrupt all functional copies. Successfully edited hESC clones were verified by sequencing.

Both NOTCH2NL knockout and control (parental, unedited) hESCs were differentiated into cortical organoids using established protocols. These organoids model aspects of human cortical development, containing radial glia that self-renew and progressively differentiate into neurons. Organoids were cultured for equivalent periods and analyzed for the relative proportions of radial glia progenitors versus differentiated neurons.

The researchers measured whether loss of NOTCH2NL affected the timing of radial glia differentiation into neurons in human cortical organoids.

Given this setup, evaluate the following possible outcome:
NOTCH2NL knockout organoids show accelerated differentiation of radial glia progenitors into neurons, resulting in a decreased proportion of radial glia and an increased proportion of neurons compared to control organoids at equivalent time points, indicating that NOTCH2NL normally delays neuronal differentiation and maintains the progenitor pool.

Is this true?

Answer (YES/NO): YES